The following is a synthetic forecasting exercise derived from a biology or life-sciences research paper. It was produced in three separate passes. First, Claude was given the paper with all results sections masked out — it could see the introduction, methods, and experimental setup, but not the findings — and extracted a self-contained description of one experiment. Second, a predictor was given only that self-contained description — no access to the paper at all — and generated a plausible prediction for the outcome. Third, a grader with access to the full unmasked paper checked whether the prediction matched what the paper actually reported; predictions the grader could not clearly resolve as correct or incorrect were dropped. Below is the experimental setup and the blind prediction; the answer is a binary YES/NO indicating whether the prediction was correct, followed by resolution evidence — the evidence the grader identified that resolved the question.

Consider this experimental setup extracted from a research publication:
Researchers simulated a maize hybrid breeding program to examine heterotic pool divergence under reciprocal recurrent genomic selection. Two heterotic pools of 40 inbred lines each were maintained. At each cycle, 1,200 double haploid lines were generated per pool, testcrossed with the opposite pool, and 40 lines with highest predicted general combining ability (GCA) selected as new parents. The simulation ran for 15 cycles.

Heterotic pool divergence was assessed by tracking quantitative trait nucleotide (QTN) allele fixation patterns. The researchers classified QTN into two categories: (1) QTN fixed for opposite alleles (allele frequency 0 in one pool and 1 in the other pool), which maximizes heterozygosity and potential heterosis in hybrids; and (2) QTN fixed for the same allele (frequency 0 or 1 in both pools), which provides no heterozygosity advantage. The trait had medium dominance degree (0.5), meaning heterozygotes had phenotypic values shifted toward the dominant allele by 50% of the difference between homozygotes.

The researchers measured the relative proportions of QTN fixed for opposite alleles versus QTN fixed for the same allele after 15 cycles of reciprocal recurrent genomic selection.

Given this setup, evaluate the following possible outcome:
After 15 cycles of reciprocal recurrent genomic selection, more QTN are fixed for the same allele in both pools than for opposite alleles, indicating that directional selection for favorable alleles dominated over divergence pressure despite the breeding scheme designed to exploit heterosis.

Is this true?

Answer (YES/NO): YES